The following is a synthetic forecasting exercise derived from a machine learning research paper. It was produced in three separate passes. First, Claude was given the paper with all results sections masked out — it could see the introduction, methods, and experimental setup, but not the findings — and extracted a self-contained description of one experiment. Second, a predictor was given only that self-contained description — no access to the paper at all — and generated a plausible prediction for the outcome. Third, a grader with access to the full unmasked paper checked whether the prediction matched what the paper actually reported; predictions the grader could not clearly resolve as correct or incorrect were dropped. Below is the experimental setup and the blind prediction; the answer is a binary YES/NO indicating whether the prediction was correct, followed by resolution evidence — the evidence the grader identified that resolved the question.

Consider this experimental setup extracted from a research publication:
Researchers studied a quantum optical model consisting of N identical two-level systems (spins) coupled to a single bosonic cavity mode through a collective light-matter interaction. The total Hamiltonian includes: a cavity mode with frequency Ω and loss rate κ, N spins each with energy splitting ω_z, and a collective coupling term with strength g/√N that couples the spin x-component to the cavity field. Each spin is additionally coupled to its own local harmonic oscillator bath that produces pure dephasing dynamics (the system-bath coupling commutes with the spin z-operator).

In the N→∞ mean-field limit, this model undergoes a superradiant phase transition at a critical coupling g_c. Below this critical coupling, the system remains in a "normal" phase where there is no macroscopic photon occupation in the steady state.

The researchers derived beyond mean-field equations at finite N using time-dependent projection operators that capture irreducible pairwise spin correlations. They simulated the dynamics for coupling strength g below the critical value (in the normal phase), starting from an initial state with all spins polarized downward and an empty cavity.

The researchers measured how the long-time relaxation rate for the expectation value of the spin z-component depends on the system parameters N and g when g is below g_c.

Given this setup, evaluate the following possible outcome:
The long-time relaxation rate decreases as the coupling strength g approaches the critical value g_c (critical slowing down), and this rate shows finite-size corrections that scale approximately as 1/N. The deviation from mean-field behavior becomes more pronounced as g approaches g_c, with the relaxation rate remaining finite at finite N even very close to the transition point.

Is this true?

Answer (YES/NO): NO